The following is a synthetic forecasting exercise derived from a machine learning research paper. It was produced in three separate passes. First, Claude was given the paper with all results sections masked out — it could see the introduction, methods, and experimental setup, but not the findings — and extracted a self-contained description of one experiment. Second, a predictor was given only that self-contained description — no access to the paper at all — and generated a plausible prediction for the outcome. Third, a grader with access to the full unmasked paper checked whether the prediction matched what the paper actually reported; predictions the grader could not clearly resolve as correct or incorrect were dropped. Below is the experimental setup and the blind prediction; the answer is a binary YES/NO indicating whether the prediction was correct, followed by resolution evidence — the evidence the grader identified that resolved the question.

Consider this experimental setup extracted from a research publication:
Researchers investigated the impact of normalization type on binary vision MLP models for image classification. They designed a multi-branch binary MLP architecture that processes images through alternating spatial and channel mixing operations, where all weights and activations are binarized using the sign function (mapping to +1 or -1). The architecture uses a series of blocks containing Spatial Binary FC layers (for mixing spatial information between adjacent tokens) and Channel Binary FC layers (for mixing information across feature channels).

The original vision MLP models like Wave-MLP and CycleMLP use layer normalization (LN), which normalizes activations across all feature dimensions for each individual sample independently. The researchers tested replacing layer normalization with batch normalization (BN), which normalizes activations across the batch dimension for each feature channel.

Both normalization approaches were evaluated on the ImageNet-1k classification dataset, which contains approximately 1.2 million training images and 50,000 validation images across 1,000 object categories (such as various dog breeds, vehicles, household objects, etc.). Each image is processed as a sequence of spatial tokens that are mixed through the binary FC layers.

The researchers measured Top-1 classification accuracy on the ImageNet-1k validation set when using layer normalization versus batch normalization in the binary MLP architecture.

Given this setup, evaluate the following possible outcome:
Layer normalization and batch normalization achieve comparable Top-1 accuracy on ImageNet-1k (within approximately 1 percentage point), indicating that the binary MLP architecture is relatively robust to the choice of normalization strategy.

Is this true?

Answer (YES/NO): YES